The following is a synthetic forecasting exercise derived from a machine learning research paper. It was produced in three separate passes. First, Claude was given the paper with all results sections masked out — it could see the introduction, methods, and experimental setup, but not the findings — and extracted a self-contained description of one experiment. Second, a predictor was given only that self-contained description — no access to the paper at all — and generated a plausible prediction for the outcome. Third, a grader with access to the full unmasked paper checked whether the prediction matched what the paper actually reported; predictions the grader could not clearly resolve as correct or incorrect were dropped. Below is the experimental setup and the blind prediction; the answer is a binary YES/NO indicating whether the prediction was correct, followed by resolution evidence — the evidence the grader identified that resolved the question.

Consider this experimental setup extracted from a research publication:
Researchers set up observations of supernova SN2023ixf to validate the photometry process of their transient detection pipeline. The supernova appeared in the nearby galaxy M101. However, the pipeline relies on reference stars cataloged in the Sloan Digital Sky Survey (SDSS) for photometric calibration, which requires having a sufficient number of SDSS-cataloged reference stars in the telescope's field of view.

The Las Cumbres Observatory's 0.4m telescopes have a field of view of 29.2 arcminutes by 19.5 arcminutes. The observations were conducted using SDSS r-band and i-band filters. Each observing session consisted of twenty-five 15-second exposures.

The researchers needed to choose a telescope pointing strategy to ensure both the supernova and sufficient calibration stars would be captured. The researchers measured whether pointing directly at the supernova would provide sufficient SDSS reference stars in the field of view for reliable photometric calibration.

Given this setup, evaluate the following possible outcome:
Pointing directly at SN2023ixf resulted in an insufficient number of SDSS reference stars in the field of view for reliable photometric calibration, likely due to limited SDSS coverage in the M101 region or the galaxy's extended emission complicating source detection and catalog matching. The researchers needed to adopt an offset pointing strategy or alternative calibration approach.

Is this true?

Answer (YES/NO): YES